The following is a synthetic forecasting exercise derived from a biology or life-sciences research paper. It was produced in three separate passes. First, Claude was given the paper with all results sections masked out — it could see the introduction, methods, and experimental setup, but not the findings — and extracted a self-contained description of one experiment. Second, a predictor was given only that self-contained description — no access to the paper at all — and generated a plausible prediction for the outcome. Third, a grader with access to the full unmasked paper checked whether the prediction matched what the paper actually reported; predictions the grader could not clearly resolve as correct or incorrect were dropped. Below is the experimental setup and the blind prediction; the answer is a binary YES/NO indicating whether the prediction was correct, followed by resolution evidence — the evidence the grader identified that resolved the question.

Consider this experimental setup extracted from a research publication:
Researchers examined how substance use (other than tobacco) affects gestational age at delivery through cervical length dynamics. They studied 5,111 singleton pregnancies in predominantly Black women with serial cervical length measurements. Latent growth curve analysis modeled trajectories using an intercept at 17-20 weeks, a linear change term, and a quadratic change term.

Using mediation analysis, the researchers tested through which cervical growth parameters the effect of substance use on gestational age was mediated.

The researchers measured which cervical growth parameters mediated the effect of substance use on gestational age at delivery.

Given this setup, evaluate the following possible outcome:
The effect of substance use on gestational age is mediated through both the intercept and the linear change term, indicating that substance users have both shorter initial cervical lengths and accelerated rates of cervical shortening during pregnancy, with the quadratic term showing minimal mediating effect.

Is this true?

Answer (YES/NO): NO